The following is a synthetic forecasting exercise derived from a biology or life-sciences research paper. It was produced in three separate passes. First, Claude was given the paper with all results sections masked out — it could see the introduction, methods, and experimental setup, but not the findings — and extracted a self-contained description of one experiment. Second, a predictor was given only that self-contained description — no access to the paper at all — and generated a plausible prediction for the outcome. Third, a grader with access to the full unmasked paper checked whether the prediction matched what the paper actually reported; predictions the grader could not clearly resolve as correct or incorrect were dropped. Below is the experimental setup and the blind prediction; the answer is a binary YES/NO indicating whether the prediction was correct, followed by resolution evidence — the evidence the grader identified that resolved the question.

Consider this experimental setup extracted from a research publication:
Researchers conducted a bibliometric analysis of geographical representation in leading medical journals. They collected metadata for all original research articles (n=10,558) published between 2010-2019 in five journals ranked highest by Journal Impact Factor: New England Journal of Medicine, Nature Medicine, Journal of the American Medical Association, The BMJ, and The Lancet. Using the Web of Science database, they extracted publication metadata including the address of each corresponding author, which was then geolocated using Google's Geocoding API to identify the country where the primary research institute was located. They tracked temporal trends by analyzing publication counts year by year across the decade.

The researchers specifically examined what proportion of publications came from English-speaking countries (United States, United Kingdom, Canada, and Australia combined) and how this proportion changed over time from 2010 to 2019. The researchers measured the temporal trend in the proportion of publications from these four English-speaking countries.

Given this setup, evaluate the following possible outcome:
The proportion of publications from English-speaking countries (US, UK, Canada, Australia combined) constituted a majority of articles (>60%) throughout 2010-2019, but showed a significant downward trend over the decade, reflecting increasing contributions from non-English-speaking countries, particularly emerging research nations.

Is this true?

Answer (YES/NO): YES